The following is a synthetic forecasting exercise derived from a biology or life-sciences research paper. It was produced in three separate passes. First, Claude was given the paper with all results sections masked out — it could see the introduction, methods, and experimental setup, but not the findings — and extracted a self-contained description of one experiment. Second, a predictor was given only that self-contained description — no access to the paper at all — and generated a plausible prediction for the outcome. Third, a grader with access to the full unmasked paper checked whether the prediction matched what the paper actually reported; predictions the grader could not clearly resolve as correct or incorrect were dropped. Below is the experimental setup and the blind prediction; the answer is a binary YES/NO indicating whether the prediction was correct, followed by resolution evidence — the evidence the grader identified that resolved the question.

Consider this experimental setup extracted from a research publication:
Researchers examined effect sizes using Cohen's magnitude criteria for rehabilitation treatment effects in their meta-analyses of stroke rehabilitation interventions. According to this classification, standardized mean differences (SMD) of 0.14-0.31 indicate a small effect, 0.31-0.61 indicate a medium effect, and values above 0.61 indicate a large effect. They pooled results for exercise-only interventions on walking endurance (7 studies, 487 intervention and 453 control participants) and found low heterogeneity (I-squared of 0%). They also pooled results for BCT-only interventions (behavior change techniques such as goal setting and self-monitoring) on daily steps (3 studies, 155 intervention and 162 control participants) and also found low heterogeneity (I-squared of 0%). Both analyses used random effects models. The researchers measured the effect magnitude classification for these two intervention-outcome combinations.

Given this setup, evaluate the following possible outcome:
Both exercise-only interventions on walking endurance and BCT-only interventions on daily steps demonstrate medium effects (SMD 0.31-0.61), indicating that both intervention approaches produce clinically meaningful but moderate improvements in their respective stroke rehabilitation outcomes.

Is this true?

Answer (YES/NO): YES